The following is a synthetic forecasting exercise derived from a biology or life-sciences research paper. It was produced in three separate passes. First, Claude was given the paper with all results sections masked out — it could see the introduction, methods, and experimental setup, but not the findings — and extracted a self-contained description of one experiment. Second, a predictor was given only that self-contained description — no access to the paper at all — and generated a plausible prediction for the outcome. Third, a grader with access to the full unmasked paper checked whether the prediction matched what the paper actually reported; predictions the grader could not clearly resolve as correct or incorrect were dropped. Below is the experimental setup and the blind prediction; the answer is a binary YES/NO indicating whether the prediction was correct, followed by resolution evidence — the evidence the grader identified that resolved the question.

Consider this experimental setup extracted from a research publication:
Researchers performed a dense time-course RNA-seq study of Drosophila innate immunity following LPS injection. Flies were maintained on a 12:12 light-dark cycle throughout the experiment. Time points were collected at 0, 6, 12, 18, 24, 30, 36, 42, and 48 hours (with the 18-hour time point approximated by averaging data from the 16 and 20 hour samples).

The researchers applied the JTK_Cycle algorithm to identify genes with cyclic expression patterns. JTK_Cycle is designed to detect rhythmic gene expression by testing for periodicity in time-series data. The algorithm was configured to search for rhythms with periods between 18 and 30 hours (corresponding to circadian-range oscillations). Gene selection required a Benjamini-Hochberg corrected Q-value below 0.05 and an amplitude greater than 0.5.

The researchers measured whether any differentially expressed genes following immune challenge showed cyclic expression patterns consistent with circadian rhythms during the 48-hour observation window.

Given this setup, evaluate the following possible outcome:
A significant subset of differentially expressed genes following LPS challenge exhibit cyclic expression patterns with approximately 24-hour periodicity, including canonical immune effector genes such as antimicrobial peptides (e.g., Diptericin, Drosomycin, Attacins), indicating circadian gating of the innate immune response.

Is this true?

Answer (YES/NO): NO